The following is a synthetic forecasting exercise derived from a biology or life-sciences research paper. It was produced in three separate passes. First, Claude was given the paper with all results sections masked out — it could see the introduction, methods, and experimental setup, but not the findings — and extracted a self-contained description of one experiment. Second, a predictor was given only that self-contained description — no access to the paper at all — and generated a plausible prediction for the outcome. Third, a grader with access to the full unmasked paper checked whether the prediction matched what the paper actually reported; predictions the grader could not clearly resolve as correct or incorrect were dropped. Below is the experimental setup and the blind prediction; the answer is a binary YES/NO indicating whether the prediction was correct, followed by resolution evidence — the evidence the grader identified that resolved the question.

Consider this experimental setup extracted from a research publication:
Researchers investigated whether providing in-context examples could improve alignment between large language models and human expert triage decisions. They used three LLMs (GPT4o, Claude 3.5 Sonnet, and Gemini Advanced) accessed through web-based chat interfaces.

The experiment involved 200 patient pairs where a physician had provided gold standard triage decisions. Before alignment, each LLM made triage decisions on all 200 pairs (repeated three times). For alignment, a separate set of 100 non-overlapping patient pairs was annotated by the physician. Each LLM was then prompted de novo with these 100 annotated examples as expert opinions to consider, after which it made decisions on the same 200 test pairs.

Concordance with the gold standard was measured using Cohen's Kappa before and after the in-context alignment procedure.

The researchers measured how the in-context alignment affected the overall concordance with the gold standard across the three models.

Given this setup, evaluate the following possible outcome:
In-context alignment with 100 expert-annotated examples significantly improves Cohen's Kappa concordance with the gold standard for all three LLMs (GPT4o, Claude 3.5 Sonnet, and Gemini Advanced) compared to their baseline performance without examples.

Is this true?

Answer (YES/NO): NO